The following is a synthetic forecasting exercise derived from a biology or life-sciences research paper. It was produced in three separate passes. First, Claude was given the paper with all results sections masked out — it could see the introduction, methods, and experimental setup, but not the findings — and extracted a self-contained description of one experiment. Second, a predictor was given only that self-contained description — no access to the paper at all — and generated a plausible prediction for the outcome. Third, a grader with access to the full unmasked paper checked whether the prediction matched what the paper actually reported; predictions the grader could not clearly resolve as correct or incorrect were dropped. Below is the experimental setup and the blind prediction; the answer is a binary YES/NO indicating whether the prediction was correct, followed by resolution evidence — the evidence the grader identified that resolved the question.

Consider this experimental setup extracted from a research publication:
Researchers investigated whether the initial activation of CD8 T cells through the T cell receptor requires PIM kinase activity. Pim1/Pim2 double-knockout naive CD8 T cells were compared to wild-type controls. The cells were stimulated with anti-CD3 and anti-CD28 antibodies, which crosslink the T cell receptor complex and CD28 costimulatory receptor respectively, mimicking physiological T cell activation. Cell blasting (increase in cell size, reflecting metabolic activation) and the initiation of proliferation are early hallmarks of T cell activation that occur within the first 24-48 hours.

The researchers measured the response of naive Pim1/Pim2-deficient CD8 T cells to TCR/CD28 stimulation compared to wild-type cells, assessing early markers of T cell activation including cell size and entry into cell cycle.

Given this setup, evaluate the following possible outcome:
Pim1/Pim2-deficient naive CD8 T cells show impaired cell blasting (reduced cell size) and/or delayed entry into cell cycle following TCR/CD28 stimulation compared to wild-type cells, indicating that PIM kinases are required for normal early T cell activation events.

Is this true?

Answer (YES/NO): NO